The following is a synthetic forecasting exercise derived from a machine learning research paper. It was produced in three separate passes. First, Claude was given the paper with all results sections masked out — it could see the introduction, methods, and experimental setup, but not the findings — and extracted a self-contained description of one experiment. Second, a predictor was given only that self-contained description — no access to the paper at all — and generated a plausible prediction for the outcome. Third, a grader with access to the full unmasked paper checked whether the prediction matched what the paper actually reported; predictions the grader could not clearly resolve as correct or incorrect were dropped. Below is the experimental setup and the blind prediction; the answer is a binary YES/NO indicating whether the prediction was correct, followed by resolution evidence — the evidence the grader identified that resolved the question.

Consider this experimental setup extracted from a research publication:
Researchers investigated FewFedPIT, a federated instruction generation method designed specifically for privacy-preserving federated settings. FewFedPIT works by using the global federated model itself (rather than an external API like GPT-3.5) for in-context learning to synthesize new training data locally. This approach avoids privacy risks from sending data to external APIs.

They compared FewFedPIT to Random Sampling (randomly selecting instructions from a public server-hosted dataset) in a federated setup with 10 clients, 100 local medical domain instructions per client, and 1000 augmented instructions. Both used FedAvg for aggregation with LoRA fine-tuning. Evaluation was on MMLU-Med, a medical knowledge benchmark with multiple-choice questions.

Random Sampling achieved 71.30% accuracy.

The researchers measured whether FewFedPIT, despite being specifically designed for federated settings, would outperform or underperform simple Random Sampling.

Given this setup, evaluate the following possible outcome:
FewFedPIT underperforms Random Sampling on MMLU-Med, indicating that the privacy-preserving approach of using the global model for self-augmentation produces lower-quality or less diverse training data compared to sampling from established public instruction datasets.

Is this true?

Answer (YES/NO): YES